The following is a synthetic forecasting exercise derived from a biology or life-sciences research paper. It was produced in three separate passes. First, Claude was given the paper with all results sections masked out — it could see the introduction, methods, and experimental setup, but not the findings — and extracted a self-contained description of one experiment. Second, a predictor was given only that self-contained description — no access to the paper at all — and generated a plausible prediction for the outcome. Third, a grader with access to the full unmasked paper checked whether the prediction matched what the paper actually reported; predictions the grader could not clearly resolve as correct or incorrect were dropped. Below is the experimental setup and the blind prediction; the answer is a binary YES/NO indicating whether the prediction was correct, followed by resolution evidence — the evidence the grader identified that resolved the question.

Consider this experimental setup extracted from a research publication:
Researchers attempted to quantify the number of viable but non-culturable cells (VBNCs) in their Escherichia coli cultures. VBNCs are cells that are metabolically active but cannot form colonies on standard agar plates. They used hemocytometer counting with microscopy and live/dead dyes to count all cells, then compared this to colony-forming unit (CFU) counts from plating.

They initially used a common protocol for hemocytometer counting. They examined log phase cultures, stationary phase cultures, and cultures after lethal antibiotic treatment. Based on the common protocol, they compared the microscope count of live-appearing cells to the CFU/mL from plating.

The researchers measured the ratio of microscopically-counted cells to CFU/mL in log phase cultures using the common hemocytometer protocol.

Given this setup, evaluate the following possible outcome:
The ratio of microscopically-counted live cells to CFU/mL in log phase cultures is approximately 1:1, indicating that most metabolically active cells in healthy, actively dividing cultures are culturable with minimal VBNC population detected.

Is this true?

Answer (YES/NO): NO